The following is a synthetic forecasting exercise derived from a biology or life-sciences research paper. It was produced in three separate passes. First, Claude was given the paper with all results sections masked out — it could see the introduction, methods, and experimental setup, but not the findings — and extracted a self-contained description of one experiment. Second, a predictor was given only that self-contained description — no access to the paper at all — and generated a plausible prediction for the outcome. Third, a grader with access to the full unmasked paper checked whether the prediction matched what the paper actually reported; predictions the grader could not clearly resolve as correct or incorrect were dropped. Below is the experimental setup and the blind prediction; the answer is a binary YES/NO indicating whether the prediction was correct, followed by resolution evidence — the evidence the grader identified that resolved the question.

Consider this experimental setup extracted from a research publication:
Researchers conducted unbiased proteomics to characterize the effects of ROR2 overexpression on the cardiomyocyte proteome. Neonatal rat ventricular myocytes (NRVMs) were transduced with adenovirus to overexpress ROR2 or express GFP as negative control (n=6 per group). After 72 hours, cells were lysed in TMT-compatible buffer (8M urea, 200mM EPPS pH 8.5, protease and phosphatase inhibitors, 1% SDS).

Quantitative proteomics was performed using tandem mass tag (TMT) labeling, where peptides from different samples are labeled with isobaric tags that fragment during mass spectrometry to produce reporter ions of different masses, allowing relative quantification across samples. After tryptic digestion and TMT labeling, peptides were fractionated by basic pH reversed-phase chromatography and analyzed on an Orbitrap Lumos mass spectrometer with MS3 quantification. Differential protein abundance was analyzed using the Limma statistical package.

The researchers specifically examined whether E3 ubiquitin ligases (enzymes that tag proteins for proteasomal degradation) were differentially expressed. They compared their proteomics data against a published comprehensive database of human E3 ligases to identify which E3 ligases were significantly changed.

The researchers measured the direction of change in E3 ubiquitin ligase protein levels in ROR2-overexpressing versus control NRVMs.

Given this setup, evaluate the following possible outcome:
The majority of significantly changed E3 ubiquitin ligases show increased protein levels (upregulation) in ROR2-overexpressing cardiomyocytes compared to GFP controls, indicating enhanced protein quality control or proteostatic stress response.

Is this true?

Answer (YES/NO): NO